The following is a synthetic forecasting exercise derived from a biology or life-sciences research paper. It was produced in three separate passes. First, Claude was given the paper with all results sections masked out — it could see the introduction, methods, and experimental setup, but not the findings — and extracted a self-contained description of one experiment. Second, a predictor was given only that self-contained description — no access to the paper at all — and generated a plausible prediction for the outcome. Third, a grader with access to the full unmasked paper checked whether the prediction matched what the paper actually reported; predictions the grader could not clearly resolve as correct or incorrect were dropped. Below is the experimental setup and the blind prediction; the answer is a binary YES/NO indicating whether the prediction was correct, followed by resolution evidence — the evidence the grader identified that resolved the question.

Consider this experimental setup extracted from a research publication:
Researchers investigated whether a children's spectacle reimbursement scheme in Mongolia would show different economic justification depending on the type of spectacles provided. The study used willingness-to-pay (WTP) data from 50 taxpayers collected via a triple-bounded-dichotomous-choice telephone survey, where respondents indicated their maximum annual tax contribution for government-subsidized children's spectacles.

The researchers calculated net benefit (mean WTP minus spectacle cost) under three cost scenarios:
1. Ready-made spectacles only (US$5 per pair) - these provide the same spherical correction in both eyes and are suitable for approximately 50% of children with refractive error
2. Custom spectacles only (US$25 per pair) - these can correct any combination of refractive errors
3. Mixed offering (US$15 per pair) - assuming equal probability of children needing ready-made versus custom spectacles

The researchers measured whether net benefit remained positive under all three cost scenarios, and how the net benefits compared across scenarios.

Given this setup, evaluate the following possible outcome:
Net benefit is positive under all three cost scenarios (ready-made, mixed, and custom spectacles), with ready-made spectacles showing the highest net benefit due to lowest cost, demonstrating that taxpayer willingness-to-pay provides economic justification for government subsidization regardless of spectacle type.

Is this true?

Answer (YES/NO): NO